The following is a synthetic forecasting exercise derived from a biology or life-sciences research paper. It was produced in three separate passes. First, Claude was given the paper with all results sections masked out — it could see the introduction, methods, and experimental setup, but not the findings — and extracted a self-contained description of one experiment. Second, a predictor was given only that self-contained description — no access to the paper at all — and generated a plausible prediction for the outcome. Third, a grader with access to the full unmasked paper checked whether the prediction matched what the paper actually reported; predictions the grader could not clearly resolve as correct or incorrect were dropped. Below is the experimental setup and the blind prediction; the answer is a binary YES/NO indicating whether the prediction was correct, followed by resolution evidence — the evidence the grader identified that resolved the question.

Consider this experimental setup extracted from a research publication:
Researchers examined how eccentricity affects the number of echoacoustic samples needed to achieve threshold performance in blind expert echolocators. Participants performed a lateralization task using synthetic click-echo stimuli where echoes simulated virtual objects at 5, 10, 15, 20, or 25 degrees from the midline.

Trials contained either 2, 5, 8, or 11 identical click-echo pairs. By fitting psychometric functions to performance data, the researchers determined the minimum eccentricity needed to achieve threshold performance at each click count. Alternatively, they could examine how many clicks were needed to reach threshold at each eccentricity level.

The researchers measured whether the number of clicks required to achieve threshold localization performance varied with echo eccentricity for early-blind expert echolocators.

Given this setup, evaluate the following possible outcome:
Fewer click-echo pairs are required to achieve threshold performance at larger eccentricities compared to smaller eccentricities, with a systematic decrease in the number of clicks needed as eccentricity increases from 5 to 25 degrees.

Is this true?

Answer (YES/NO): YES